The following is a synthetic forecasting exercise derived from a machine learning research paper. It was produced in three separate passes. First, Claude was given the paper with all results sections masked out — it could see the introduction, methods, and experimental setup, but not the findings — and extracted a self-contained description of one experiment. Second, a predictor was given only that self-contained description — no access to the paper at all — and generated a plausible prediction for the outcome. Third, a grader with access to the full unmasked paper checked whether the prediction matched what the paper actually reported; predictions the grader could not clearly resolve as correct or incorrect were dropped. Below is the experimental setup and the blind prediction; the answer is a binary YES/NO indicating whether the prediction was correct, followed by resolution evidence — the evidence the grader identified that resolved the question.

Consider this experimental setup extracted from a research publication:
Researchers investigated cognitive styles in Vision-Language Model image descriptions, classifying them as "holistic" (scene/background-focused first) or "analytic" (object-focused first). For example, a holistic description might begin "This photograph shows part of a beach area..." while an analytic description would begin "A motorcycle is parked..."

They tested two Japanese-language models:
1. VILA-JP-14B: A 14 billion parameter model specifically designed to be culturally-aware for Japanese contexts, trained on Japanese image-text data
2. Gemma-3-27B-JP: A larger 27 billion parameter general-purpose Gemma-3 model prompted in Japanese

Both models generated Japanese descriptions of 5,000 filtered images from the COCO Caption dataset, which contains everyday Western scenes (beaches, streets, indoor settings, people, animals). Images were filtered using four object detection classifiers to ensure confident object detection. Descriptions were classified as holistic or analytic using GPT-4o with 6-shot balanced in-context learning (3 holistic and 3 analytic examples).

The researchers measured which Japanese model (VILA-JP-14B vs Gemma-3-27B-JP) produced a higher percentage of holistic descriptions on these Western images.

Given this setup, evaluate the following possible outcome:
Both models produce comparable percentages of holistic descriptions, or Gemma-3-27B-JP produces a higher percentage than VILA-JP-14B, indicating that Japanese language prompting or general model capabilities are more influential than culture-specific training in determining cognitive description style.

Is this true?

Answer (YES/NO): YES